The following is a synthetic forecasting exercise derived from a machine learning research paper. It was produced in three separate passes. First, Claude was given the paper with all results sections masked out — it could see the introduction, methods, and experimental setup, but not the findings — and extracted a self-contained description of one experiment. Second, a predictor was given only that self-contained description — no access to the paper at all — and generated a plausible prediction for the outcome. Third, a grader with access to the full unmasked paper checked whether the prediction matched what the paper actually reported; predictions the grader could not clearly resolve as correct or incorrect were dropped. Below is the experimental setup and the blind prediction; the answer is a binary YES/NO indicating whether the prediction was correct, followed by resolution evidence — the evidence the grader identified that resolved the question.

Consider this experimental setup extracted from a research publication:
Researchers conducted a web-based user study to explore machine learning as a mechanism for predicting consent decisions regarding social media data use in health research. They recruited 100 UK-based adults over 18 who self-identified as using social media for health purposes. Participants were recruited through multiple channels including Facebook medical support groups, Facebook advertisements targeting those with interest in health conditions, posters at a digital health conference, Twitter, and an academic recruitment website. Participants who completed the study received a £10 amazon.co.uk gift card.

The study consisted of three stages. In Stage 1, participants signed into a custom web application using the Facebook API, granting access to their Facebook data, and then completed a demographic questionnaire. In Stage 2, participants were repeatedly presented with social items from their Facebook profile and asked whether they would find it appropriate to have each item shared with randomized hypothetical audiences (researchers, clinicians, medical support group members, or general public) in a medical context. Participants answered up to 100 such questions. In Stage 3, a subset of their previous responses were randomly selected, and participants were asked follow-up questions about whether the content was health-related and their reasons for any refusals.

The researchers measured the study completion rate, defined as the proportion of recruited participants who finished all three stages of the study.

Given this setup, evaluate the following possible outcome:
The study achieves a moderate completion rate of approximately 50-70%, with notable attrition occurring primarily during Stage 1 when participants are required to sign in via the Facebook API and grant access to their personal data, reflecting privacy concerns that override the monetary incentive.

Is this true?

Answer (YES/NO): YES